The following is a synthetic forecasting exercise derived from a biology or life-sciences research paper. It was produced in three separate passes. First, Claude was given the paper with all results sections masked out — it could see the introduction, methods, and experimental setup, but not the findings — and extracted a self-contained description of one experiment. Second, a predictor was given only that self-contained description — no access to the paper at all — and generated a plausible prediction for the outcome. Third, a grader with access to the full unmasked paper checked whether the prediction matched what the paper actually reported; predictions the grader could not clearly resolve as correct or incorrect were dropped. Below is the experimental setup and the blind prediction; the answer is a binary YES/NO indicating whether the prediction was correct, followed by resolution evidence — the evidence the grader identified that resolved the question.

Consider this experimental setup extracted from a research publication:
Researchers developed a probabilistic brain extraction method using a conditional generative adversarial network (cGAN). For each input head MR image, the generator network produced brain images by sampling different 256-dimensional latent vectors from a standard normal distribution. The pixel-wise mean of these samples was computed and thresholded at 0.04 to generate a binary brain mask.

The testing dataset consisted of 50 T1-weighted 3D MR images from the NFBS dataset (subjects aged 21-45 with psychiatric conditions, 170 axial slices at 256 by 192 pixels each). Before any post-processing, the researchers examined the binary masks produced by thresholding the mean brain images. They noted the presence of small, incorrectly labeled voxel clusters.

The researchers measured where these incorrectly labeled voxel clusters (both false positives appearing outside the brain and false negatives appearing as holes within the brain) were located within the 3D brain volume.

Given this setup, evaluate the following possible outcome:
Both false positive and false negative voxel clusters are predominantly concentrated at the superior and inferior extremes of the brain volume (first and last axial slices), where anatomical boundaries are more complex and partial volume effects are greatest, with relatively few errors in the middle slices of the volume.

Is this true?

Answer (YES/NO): NO